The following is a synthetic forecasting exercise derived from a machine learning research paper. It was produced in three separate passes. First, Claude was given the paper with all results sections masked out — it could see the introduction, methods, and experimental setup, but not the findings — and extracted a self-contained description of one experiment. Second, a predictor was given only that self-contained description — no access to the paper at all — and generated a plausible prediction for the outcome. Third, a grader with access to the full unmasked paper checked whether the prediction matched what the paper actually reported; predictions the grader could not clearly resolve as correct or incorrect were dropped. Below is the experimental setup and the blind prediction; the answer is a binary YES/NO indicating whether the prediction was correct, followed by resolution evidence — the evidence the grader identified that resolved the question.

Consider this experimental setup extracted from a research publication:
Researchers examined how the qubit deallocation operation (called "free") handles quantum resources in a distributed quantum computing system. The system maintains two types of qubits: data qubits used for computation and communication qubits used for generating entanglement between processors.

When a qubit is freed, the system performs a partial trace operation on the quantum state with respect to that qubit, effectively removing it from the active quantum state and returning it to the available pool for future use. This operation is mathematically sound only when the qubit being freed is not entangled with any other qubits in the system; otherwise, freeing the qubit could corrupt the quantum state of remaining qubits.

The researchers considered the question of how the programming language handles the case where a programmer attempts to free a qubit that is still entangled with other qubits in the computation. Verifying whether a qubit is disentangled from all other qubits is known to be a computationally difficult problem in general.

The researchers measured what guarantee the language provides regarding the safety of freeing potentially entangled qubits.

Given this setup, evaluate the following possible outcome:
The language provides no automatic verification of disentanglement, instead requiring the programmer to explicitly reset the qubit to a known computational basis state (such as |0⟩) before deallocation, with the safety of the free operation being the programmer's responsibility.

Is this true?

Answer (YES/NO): NO